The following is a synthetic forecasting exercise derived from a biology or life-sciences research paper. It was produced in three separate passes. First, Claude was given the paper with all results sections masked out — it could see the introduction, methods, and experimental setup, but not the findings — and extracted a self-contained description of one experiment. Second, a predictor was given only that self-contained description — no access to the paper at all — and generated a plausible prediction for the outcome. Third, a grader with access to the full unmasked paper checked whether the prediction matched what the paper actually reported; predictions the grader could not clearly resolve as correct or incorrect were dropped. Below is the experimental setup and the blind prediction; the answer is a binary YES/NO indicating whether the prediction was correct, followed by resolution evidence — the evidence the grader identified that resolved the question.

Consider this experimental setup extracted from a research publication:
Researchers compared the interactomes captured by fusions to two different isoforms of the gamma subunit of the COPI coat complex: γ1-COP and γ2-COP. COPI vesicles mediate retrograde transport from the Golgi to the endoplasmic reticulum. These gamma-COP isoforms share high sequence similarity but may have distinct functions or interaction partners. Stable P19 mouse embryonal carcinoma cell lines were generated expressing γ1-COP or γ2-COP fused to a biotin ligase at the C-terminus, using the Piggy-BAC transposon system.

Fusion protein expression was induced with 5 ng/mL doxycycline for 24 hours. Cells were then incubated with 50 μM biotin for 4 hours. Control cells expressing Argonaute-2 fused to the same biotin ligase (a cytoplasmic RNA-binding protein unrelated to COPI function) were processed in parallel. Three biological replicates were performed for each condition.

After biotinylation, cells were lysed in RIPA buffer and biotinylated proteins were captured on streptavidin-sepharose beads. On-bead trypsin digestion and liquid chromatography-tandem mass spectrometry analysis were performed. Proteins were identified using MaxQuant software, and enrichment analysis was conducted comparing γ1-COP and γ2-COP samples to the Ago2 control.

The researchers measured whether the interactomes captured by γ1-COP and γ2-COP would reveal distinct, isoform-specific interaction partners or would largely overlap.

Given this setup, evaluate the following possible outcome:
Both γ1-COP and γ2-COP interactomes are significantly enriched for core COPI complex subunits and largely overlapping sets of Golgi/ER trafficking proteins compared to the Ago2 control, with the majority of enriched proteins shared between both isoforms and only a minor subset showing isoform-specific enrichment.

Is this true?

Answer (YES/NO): NO